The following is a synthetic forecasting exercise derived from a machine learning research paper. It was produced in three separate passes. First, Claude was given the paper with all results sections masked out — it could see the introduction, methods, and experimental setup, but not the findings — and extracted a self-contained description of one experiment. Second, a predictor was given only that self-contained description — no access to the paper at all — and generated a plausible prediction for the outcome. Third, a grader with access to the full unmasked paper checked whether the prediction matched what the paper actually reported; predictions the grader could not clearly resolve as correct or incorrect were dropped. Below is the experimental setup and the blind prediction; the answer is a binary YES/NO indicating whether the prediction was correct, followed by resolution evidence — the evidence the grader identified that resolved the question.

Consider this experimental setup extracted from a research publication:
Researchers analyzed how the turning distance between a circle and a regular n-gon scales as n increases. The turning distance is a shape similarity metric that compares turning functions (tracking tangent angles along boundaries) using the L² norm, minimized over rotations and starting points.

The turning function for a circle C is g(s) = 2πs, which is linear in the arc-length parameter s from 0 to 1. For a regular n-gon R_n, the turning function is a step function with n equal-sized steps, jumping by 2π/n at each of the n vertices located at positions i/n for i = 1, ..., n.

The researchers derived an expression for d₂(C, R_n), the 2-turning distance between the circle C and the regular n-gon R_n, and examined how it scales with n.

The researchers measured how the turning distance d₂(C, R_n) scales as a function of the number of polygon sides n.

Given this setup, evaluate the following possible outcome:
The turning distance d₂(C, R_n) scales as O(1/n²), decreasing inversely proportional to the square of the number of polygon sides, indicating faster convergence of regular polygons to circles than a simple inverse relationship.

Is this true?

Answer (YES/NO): NO